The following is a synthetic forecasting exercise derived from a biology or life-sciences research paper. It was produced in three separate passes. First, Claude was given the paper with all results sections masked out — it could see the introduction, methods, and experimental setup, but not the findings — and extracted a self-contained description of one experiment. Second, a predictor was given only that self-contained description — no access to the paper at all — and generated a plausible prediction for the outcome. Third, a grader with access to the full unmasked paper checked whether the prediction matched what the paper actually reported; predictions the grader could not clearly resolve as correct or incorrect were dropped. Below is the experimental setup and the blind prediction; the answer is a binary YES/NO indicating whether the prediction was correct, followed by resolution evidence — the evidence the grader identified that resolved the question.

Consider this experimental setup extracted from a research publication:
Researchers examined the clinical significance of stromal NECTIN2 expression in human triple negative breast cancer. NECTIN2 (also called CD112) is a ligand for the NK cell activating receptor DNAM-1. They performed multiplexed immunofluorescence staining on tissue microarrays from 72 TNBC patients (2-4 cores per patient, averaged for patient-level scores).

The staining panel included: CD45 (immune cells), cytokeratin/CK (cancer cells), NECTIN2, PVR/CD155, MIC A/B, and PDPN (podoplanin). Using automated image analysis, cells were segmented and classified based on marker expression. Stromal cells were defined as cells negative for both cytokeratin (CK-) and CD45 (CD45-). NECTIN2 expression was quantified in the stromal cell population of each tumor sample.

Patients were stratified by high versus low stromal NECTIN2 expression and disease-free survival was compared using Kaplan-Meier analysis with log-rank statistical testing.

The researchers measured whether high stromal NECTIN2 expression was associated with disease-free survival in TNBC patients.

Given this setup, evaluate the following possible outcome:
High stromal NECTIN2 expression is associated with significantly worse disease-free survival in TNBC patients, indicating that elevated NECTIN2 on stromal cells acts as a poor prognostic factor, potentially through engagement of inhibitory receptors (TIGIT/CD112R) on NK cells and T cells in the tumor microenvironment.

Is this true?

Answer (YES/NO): NO